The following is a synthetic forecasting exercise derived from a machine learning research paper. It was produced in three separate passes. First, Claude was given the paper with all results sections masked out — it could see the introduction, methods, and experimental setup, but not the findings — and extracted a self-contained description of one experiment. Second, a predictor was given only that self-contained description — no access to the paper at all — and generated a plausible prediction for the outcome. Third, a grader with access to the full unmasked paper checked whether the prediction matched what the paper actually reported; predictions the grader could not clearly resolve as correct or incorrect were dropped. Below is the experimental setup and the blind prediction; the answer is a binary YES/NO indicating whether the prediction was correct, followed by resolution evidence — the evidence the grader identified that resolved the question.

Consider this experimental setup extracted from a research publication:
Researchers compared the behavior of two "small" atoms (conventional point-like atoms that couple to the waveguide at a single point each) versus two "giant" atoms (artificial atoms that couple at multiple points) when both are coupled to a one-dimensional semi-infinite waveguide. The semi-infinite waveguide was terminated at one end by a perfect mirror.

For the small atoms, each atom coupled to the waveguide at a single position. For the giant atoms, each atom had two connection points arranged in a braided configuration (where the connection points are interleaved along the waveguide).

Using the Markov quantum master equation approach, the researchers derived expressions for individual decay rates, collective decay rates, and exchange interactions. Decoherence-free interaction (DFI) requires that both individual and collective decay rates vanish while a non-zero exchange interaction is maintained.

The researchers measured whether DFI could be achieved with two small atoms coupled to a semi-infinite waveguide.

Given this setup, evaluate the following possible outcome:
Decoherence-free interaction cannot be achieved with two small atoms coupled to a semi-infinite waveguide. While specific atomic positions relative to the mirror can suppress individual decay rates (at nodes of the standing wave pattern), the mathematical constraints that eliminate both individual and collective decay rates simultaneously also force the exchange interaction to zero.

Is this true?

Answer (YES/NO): YES